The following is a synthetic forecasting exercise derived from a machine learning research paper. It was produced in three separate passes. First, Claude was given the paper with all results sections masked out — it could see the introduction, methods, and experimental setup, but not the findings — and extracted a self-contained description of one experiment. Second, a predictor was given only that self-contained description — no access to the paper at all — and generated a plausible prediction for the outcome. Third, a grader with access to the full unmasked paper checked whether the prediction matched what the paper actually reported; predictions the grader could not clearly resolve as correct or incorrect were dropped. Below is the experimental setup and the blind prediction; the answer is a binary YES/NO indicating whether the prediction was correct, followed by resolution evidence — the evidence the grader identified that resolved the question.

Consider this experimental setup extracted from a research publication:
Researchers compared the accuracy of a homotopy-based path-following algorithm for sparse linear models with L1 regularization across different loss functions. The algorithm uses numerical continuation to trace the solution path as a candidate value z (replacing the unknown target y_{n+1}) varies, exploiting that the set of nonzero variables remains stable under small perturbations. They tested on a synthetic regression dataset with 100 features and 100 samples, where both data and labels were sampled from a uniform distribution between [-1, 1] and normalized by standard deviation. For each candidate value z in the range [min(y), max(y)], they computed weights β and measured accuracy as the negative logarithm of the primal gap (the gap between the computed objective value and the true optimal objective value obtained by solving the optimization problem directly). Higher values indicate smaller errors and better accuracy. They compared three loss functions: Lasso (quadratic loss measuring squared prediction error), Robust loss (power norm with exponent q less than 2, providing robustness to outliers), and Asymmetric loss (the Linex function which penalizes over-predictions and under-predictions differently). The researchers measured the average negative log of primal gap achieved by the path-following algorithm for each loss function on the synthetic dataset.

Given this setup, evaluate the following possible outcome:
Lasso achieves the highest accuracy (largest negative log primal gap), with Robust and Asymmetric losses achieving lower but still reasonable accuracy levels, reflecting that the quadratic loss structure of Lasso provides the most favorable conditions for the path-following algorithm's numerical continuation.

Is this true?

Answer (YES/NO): YES